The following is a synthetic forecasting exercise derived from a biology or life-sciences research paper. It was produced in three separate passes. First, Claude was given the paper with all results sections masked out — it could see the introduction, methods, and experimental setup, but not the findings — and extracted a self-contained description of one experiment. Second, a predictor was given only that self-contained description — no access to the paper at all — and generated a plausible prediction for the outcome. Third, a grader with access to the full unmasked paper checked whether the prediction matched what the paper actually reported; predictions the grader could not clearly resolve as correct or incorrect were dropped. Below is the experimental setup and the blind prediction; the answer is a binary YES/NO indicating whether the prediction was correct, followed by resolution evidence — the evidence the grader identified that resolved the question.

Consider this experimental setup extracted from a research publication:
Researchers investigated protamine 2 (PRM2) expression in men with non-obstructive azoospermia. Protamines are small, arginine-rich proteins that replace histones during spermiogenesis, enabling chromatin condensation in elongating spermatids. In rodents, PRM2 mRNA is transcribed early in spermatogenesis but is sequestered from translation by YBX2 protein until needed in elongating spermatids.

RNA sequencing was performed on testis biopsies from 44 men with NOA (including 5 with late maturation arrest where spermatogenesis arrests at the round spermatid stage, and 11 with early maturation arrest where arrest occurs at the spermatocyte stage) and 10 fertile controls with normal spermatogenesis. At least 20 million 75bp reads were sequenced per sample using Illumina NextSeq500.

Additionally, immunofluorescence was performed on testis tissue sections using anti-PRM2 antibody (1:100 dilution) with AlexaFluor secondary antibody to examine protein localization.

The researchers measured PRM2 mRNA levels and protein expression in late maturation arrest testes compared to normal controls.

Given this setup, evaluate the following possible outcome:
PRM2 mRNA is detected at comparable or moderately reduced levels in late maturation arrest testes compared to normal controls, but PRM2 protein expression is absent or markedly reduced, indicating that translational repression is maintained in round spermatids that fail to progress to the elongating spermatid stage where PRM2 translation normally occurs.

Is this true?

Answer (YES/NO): NO